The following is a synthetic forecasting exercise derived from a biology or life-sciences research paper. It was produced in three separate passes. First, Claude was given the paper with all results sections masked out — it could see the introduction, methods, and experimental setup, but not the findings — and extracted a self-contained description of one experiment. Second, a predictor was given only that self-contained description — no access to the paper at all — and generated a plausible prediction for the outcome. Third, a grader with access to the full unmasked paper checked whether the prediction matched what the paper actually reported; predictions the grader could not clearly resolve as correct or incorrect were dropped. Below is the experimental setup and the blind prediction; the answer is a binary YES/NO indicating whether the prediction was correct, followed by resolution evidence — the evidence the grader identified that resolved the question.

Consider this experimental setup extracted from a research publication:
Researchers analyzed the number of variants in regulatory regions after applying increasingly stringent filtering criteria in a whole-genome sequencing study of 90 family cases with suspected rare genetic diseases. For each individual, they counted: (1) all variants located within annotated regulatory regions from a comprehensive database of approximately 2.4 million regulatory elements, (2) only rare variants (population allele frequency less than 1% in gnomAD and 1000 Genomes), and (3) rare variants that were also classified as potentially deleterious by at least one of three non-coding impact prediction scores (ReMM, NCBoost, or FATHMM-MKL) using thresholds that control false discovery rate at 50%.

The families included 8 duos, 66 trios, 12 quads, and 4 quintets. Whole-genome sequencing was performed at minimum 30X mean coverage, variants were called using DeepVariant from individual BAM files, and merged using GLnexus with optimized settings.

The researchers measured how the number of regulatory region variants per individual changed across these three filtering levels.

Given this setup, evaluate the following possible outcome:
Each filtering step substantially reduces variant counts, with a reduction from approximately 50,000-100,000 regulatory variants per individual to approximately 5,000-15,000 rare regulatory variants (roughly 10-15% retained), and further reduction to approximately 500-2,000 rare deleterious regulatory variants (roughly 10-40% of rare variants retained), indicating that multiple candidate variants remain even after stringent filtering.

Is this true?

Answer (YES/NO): NO